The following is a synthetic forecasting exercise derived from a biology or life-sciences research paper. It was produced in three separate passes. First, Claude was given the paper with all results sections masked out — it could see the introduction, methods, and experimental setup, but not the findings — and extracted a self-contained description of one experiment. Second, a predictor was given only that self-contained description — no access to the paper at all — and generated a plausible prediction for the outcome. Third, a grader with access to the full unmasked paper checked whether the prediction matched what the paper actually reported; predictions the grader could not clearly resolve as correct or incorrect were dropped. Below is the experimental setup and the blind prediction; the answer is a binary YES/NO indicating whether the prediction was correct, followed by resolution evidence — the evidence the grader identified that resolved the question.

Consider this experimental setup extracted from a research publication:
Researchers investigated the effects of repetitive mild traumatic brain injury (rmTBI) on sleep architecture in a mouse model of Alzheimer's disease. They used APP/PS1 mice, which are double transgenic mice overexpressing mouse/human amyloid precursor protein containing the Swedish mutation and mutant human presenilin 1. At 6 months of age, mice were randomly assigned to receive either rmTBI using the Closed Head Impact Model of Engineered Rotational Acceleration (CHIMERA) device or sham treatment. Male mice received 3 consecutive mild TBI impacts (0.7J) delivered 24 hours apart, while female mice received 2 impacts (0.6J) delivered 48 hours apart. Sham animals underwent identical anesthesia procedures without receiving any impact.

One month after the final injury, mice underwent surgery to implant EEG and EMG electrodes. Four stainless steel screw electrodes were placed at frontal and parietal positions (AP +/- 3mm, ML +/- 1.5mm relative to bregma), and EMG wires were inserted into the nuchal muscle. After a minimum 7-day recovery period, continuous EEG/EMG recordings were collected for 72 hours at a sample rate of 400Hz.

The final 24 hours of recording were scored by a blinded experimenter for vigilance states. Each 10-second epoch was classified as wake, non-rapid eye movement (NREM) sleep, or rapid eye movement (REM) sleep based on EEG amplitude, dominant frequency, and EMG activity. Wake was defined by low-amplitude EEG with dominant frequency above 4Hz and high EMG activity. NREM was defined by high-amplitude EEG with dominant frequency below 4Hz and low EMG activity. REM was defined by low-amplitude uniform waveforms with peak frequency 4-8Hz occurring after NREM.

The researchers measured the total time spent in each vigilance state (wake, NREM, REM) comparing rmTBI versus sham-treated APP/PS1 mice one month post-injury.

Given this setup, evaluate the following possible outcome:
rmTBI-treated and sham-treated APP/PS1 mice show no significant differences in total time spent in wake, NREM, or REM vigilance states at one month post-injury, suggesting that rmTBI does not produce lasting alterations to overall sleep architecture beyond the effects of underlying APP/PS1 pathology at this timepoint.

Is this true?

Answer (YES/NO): YES